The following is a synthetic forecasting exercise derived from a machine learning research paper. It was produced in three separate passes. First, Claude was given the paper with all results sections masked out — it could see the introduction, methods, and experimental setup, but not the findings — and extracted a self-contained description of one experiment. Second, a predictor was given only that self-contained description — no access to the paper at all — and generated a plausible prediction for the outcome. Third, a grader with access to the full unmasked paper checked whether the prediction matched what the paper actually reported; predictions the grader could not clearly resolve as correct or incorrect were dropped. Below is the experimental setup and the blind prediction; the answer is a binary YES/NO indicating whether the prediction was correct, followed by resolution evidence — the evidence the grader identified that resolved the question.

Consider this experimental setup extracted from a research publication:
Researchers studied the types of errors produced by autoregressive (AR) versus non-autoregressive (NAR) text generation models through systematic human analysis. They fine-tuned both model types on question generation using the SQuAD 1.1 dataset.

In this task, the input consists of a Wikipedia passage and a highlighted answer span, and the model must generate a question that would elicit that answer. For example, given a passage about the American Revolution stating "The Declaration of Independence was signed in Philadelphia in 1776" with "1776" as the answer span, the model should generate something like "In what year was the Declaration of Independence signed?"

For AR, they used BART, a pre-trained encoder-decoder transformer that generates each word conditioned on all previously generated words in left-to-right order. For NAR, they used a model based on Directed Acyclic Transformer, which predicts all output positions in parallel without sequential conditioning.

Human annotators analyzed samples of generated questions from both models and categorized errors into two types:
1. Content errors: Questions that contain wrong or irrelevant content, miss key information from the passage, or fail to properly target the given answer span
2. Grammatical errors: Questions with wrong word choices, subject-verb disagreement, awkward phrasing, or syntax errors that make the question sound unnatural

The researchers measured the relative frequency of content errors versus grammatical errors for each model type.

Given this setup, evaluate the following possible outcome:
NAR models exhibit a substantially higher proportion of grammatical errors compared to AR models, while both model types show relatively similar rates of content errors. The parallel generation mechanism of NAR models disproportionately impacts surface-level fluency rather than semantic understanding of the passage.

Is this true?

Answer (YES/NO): YES